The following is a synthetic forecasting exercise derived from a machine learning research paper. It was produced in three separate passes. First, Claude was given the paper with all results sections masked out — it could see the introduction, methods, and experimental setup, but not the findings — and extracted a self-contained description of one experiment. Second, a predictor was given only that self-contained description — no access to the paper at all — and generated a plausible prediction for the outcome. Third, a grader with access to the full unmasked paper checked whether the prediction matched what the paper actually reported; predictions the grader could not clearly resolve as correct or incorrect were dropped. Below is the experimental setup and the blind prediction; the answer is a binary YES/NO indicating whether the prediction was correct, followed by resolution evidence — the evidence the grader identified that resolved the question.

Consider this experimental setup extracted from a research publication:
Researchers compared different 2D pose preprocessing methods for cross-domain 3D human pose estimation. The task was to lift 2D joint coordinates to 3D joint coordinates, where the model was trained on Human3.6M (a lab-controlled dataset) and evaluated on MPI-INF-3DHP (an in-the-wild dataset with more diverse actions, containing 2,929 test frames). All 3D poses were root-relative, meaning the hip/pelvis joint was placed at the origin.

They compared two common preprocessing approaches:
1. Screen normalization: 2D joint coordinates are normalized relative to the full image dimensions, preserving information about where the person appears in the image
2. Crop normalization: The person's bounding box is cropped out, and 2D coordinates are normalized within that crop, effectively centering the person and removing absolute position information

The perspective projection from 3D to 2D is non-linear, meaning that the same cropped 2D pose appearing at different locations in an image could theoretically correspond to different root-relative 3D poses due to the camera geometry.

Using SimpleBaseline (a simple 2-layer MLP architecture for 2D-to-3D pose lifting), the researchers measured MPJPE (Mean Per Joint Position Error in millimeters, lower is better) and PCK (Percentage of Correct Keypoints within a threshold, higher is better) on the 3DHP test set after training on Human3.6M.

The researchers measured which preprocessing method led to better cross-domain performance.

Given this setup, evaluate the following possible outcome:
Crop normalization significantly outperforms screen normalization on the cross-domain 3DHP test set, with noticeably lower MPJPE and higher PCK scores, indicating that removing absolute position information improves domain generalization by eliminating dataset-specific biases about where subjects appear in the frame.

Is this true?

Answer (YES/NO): NO